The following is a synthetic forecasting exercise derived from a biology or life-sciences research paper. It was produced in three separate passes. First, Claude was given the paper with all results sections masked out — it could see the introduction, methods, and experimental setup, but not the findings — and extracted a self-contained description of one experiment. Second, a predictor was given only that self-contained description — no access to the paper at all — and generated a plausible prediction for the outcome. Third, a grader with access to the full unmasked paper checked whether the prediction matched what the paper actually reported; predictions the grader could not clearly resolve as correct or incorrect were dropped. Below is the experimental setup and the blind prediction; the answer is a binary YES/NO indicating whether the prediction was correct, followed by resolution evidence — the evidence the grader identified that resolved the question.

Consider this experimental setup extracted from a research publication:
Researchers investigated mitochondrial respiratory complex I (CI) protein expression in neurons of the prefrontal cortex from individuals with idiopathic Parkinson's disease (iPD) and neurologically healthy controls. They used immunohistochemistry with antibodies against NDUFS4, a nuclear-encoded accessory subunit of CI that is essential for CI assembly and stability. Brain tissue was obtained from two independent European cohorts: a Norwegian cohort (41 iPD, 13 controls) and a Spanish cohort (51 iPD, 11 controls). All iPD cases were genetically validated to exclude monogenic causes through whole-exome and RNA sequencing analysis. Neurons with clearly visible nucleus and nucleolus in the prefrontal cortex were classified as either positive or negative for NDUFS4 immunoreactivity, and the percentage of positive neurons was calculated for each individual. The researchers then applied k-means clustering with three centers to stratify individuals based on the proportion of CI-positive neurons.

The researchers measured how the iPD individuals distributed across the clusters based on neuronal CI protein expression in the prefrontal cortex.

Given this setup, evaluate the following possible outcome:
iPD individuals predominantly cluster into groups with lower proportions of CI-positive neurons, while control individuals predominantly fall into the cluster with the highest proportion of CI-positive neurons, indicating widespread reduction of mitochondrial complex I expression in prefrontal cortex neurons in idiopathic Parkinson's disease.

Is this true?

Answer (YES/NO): NO